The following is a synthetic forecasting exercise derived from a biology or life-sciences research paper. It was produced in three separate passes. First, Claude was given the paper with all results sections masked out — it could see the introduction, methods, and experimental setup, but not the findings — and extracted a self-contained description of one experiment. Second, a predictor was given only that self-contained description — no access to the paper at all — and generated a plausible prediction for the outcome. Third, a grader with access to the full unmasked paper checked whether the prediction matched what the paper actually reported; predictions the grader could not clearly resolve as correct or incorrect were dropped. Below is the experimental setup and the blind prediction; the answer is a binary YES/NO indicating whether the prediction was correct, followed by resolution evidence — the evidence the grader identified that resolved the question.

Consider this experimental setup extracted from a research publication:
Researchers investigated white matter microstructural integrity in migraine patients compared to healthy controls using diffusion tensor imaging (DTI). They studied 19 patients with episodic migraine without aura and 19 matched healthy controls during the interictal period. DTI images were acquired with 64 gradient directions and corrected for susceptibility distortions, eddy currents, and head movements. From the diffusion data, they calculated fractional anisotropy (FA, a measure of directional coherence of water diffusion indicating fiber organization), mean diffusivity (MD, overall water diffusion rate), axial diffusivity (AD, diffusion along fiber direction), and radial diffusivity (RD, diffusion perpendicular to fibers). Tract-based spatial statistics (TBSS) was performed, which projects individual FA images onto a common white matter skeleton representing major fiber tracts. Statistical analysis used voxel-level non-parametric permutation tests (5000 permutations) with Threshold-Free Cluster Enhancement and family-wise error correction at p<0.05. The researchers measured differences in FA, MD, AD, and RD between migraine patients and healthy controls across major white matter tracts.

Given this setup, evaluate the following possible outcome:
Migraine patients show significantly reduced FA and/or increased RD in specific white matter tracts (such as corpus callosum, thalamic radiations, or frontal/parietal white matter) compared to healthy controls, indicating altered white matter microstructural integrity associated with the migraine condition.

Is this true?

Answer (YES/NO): NO